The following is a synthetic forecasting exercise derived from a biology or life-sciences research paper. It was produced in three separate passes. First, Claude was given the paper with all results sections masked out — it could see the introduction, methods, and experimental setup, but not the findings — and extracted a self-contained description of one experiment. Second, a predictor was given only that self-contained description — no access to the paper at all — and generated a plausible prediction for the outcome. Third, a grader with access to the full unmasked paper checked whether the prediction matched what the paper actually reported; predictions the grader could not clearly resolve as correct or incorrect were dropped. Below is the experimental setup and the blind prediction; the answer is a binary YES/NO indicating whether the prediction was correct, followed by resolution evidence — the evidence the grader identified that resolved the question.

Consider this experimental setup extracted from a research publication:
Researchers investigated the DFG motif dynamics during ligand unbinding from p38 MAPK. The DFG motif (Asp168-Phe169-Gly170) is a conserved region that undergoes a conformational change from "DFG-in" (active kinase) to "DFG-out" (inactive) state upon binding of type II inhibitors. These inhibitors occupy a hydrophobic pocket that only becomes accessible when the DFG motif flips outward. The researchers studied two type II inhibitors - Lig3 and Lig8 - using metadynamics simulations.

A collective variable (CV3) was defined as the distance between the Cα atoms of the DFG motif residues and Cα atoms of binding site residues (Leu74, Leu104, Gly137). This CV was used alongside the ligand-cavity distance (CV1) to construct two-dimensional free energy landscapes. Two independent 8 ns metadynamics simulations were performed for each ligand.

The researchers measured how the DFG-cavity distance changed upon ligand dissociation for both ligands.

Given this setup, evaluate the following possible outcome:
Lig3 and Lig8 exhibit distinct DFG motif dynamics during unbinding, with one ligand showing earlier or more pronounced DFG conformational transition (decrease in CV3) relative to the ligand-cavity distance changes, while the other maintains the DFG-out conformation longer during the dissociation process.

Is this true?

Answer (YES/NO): NO